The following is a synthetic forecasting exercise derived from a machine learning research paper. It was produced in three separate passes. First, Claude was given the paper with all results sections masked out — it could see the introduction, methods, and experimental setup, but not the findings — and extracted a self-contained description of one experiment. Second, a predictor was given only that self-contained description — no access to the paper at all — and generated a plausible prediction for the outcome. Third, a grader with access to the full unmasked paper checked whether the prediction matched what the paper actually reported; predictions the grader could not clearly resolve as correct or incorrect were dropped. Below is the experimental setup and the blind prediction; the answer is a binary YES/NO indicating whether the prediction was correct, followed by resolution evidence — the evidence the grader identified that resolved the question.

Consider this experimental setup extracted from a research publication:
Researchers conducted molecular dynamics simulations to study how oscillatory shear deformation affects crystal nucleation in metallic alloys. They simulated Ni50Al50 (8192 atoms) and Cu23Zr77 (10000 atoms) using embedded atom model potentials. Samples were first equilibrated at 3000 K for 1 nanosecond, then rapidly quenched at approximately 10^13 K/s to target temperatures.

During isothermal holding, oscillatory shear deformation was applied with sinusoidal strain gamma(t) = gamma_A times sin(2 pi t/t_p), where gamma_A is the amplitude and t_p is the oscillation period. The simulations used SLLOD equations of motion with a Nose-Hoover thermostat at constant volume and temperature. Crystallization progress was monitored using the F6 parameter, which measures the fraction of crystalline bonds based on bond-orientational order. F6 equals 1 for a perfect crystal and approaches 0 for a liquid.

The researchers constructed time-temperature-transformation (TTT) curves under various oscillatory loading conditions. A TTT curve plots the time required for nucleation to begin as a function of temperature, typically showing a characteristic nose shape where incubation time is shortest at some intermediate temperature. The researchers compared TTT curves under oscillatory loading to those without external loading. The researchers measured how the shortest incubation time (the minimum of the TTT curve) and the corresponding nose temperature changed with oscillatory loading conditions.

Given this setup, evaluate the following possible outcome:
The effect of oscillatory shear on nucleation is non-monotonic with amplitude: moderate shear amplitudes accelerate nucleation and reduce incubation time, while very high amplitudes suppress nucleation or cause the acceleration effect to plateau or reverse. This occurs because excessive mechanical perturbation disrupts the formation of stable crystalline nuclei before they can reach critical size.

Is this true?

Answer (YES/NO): NO